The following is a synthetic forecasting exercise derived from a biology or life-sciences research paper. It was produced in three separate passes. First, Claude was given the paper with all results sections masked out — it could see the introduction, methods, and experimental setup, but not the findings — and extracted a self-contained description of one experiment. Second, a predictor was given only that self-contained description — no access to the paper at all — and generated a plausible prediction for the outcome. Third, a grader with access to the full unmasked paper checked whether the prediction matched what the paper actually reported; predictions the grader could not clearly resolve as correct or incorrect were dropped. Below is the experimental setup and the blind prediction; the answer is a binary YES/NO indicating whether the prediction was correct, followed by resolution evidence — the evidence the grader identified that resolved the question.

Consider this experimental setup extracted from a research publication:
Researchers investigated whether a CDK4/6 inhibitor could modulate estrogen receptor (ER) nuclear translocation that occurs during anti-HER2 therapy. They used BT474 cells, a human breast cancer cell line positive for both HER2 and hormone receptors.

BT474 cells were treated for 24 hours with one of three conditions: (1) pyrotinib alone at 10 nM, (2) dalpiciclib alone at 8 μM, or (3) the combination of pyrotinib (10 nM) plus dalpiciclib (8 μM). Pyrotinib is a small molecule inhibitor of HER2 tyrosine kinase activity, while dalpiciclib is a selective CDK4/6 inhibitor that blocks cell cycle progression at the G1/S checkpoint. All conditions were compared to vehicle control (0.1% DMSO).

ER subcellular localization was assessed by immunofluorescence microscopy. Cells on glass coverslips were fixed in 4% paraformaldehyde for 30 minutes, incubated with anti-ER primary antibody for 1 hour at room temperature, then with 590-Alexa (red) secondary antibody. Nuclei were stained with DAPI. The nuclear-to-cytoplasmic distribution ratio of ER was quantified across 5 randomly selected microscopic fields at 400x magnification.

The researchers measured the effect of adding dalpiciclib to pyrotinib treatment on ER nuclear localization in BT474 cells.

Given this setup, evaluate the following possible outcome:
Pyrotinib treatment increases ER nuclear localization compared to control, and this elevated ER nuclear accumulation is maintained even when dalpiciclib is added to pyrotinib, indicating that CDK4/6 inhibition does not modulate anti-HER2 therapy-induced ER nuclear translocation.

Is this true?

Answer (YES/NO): NO